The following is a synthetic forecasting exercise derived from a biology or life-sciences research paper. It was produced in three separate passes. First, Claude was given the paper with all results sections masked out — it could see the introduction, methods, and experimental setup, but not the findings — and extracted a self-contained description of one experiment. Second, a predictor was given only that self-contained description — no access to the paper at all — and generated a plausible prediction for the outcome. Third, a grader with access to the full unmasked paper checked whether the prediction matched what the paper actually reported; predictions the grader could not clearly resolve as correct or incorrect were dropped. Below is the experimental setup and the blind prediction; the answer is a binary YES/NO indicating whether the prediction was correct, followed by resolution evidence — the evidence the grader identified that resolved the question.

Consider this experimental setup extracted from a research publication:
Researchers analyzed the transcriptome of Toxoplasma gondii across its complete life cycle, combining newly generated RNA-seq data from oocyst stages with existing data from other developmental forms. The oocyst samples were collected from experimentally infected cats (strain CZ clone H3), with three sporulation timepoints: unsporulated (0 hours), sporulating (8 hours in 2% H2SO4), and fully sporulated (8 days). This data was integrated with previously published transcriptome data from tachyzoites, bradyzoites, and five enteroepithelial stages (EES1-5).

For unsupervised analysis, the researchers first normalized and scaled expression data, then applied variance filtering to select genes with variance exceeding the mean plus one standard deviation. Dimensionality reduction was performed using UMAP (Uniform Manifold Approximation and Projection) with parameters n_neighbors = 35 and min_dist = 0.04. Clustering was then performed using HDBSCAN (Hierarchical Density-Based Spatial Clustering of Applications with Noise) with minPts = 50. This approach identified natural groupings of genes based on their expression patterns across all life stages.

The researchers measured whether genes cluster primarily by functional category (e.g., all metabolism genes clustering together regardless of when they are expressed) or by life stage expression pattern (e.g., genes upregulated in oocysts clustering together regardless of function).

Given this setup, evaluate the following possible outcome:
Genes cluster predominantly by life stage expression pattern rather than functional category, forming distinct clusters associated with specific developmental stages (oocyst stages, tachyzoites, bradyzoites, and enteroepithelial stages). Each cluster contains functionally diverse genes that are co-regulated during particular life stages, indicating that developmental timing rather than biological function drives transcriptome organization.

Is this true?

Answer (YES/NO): YES